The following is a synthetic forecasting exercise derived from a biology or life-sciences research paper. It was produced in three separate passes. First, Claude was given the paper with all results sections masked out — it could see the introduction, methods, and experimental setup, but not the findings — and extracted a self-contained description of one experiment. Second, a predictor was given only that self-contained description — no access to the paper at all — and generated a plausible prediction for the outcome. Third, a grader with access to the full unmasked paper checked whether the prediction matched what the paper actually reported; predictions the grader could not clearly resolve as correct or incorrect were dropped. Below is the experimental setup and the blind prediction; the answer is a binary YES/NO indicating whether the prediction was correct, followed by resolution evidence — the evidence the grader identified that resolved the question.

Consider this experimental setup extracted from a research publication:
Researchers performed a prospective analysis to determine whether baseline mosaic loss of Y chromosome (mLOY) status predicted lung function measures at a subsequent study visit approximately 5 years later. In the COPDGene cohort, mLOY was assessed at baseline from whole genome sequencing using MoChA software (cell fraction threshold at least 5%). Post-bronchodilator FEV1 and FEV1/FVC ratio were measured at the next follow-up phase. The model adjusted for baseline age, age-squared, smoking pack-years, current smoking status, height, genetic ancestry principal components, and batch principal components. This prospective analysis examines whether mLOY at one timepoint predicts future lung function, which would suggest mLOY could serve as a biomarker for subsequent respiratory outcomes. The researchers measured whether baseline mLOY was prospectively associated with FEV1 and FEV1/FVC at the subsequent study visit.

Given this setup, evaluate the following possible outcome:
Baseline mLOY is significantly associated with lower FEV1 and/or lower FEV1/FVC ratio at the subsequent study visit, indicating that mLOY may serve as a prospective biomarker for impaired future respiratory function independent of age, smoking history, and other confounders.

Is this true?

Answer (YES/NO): YES